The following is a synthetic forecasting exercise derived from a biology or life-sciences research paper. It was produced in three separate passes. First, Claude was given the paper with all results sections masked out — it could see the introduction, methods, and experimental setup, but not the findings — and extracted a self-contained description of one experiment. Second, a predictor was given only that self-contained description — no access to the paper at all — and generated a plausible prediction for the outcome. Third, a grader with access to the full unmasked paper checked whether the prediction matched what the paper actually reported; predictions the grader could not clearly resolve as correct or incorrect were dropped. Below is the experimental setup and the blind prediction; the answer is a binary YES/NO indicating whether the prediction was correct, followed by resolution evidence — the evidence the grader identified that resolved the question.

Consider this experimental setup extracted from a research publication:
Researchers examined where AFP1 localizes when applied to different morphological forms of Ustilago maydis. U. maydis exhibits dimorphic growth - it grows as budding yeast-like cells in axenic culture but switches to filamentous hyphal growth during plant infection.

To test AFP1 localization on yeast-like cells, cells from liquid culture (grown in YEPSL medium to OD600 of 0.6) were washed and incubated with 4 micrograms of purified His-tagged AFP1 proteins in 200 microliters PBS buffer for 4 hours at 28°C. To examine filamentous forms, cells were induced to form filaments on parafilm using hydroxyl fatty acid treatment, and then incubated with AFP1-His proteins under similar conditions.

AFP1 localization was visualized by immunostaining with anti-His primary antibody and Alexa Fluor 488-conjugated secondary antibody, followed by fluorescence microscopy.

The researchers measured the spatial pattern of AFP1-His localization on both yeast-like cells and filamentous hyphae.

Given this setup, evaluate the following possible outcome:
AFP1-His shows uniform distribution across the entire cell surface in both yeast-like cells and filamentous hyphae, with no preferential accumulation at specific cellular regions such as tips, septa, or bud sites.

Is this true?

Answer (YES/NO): NO